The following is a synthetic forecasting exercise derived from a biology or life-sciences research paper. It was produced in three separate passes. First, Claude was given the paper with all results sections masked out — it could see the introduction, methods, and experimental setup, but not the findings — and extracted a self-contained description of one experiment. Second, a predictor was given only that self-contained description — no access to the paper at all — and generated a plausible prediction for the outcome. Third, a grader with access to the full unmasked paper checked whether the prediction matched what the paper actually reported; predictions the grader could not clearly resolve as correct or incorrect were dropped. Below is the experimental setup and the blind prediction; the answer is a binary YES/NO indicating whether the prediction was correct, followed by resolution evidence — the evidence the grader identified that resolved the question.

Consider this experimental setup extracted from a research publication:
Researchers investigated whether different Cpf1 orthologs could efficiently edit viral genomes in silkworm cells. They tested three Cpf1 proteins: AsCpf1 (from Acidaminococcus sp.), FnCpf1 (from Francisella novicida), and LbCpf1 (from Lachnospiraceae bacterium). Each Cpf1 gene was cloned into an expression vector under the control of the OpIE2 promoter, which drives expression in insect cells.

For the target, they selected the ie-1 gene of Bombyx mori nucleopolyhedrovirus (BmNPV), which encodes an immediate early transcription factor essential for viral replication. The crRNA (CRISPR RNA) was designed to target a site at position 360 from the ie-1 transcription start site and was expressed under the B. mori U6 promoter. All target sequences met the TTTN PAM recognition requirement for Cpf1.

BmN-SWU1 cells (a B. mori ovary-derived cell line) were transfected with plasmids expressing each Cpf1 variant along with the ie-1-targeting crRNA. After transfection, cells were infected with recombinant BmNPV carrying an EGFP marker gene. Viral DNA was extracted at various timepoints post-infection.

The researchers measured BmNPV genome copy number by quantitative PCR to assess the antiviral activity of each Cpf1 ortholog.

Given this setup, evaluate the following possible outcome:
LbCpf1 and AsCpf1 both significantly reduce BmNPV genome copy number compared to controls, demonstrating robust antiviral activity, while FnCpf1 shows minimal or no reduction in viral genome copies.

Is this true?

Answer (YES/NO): NO